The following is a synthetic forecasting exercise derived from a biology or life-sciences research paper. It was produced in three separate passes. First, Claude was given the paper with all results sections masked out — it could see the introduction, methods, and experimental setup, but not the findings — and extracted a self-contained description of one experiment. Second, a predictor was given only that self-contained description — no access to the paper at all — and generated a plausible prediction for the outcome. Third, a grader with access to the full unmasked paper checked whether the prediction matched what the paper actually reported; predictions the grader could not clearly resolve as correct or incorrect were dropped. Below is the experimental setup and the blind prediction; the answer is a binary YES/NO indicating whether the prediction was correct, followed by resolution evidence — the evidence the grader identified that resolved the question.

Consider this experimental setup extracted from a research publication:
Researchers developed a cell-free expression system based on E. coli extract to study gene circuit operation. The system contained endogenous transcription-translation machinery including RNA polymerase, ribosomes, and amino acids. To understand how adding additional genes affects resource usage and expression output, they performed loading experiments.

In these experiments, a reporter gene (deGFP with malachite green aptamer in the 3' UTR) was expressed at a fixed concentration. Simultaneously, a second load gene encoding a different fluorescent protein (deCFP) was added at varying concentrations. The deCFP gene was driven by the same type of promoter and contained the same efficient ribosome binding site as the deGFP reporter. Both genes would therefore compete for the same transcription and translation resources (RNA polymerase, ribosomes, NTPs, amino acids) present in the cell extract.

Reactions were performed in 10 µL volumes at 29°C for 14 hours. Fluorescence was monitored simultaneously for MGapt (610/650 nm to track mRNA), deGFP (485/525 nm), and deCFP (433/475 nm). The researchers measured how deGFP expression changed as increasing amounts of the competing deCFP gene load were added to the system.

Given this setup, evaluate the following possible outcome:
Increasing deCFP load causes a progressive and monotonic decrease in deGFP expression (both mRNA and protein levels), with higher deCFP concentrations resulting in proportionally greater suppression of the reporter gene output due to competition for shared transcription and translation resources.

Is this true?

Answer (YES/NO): NO